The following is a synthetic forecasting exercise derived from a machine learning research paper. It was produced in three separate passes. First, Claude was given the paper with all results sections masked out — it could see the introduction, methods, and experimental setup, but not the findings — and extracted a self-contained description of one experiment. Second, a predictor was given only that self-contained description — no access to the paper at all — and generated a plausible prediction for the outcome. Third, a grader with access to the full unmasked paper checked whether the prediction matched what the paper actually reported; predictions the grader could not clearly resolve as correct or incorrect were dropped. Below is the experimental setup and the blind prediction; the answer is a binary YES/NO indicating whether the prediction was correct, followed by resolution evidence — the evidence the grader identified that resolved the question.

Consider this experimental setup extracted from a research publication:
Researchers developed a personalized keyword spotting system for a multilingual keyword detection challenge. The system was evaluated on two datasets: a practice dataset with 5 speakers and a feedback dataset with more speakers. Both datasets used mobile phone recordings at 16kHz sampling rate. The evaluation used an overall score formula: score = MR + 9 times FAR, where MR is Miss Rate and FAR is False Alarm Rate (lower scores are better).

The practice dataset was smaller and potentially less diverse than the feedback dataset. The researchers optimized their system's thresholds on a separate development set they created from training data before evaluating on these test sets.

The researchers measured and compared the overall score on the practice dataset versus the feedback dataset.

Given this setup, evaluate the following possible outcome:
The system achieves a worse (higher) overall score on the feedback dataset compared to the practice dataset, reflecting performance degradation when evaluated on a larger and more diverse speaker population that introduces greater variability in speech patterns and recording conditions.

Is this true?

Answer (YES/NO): YES